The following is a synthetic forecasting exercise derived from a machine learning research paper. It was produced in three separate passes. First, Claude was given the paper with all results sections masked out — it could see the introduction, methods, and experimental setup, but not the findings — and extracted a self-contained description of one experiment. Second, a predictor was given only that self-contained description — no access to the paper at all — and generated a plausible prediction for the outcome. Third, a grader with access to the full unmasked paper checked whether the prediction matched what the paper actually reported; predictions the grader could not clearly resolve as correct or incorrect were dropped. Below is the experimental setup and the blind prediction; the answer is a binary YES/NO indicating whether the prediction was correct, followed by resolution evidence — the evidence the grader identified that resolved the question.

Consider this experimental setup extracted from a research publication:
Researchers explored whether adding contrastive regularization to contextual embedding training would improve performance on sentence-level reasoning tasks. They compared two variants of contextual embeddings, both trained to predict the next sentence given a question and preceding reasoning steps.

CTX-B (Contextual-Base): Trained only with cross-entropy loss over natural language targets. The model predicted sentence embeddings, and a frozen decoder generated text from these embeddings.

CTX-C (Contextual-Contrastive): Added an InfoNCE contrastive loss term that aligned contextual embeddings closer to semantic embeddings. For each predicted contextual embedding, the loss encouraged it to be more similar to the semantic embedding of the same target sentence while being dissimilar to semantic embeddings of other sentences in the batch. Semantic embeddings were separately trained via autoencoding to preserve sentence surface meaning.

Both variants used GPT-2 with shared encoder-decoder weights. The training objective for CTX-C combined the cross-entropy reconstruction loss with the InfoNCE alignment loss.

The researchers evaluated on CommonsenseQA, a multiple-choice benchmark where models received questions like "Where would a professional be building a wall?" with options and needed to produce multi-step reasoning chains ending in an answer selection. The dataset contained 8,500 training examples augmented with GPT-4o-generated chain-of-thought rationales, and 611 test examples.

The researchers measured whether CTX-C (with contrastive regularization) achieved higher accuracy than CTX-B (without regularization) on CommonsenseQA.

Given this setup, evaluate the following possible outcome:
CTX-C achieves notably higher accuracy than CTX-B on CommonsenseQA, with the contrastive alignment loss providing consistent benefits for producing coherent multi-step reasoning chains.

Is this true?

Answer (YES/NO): NO